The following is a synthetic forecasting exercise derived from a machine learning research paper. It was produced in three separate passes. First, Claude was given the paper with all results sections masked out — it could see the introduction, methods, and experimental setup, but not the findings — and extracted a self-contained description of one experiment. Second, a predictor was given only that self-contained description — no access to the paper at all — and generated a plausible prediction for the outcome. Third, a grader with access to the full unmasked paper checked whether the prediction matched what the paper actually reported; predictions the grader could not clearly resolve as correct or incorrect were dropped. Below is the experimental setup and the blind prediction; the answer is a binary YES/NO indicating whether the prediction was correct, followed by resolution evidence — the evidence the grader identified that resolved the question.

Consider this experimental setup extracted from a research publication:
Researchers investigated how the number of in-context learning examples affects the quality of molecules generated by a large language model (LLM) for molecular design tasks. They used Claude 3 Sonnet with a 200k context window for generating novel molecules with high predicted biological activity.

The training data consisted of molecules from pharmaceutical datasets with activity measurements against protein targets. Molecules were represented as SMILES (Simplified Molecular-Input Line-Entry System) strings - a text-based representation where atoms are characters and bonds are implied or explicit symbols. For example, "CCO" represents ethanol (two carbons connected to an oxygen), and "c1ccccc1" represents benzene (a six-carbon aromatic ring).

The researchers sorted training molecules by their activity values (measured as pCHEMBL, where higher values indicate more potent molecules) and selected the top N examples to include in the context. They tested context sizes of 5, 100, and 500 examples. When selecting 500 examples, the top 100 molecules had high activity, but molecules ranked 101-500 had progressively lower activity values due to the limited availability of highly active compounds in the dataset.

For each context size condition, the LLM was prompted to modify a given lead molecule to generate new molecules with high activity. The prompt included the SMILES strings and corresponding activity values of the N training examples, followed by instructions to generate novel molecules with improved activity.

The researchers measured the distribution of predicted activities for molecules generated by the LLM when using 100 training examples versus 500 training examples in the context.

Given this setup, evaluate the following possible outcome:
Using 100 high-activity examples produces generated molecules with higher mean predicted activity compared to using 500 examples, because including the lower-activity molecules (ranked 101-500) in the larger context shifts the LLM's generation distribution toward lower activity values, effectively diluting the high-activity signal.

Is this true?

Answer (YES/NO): YES